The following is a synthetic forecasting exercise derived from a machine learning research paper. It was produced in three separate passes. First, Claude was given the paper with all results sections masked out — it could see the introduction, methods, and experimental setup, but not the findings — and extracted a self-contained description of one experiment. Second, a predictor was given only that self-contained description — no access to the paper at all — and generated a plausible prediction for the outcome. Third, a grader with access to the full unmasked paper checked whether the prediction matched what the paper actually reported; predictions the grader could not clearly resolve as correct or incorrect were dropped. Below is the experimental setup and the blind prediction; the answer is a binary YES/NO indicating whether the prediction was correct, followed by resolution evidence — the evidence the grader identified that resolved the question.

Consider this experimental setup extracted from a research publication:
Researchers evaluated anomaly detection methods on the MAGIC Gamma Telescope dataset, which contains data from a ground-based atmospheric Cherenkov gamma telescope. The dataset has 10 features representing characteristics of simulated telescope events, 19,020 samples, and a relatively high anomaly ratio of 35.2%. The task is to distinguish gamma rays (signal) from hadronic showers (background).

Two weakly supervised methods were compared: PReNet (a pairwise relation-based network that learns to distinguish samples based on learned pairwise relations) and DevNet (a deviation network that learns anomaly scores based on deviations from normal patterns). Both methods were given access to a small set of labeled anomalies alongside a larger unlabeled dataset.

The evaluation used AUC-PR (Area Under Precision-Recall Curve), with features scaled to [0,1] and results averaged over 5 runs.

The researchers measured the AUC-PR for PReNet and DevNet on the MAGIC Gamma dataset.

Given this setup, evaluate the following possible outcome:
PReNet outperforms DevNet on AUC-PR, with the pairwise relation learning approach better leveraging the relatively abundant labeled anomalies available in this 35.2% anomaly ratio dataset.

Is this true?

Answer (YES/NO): YES